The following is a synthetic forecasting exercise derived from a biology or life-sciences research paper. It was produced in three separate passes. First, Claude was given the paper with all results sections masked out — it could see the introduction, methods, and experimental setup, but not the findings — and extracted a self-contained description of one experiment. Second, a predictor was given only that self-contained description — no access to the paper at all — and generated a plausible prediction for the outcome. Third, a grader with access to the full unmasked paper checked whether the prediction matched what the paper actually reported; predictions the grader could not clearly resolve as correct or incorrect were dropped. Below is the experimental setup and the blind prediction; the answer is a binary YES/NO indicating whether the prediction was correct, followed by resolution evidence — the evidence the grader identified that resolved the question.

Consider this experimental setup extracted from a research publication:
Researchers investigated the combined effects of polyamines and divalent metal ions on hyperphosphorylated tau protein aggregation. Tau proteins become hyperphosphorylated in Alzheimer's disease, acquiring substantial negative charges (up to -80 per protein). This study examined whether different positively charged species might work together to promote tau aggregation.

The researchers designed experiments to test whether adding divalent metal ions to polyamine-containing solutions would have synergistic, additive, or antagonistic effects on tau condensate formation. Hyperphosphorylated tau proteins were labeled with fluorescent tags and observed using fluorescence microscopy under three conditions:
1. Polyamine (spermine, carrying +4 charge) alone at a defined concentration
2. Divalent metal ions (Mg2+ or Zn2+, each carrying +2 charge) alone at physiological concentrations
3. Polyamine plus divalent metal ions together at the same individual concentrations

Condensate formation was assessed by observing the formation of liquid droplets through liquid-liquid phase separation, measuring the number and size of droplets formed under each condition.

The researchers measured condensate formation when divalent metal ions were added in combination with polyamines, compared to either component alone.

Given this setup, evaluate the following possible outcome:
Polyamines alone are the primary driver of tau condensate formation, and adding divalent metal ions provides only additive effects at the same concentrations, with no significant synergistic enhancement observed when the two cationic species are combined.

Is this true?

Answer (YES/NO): NO